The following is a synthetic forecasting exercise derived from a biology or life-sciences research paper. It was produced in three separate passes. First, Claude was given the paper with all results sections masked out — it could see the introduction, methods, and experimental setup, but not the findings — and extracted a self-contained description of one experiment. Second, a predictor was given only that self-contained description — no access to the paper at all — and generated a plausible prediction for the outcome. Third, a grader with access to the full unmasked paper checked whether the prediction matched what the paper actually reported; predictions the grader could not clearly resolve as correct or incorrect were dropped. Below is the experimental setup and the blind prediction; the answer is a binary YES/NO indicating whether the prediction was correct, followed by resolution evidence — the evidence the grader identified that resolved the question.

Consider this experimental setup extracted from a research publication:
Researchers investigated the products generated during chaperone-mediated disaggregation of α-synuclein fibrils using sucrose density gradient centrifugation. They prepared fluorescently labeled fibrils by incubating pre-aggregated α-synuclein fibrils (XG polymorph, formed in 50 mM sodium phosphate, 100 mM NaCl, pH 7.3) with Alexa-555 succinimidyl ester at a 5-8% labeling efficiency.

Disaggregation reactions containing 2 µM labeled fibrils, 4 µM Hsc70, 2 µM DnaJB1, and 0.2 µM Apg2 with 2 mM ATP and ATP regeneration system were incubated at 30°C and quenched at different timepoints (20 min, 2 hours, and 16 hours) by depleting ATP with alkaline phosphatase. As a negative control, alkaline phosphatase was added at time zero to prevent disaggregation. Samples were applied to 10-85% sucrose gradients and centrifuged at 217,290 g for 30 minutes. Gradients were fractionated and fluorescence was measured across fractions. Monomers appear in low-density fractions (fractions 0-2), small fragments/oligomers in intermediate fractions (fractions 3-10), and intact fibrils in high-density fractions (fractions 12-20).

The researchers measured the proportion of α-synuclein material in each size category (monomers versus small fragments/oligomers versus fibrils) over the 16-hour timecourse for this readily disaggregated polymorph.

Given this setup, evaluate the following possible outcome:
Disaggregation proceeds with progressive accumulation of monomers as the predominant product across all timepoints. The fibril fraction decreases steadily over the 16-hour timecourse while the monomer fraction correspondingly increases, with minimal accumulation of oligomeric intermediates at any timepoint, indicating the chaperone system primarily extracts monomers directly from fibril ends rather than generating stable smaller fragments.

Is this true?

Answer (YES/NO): NO